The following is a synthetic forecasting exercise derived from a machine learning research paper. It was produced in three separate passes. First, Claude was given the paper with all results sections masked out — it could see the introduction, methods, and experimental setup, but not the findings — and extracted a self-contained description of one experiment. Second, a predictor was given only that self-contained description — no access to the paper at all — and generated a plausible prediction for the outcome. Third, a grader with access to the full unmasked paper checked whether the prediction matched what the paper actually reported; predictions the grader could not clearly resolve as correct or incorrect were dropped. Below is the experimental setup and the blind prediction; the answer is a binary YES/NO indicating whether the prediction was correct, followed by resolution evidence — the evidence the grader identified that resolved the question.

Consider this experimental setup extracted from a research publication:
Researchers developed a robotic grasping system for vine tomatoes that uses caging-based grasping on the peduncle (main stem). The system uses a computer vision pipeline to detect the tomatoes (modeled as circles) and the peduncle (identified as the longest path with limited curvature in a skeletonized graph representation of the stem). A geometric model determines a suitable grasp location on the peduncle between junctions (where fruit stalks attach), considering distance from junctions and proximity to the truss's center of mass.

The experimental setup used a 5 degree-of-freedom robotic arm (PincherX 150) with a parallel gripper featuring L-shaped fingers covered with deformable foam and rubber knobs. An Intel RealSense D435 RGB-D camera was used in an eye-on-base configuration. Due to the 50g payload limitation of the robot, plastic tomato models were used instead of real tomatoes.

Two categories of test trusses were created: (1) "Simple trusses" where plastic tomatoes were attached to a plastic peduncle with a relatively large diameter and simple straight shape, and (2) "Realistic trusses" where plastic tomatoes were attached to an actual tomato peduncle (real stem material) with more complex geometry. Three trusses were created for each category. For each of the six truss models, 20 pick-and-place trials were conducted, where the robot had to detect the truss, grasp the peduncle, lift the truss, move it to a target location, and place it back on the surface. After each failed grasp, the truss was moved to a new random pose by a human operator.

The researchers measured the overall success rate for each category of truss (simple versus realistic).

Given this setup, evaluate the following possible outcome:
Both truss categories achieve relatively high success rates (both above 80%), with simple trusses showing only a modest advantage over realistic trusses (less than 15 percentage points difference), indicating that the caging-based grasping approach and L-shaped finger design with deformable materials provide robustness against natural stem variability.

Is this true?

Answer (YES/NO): YES